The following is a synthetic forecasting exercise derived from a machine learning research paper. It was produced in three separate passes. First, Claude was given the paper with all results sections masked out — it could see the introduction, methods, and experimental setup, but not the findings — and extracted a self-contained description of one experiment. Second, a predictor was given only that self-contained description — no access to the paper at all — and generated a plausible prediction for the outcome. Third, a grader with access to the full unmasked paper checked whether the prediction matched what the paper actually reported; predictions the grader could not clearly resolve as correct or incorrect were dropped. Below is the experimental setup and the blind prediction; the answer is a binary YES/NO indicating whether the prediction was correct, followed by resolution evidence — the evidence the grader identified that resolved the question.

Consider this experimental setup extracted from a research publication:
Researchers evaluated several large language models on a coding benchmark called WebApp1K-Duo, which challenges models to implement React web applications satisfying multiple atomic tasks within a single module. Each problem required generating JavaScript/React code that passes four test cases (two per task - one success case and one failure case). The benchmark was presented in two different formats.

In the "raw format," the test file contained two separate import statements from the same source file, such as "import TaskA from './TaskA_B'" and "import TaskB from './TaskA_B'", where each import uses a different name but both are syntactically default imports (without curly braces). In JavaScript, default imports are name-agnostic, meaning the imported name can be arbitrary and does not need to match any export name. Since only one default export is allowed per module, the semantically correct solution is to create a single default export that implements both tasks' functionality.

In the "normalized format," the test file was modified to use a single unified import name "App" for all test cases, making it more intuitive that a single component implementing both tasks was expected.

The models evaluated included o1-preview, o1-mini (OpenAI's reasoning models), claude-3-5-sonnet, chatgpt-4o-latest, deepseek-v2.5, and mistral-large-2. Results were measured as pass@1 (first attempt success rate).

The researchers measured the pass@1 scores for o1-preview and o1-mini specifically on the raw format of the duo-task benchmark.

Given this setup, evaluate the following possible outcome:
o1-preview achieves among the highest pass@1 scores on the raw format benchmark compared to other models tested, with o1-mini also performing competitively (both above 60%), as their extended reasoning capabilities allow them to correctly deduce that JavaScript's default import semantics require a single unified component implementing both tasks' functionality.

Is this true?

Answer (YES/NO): NO